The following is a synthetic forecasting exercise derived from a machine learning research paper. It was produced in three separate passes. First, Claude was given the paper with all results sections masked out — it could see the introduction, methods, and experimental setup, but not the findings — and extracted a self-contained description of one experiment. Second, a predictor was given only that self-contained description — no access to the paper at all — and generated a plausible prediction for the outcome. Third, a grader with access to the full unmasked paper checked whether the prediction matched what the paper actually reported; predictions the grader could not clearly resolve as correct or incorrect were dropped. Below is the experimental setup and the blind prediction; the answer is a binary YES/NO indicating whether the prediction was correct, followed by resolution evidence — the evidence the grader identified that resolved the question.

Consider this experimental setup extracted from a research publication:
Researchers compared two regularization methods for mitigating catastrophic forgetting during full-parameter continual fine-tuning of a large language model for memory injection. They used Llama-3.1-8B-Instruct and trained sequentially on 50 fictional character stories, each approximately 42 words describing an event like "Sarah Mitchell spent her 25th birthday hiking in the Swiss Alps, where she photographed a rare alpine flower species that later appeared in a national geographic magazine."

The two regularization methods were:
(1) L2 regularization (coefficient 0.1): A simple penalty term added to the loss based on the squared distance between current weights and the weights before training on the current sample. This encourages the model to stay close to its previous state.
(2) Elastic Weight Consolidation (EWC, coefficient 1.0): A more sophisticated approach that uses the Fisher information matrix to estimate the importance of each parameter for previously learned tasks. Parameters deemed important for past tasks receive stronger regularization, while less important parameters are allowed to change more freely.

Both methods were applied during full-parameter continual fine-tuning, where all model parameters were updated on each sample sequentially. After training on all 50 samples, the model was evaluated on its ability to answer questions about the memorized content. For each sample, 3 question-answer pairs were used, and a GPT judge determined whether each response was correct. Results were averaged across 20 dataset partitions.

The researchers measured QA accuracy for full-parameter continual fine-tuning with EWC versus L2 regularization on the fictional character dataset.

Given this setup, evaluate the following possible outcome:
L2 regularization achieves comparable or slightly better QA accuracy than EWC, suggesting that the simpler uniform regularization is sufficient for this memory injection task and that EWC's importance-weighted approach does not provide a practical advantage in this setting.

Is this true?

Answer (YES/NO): NO